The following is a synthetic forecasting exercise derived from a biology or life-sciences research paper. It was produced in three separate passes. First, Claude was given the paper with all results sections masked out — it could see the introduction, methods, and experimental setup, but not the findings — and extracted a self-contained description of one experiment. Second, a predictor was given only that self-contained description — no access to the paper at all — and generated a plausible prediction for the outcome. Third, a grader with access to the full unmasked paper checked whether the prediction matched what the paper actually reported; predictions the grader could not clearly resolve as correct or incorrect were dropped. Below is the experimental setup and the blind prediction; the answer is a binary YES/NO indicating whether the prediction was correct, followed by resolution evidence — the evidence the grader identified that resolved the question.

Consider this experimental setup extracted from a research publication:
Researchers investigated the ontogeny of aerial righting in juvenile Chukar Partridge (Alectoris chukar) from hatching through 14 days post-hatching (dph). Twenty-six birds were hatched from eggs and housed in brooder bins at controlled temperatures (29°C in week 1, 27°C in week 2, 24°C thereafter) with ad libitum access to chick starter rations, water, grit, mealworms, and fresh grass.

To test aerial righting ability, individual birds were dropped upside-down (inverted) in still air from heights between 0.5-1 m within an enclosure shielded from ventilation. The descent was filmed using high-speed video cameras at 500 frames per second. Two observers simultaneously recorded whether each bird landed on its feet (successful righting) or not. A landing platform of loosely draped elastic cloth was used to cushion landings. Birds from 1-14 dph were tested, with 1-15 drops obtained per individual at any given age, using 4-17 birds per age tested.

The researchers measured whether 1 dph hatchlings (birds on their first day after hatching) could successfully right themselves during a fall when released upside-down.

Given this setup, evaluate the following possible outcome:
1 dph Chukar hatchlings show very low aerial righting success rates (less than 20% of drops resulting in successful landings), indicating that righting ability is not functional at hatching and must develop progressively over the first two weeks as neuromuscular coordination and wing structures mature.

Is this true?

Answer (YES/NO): NO